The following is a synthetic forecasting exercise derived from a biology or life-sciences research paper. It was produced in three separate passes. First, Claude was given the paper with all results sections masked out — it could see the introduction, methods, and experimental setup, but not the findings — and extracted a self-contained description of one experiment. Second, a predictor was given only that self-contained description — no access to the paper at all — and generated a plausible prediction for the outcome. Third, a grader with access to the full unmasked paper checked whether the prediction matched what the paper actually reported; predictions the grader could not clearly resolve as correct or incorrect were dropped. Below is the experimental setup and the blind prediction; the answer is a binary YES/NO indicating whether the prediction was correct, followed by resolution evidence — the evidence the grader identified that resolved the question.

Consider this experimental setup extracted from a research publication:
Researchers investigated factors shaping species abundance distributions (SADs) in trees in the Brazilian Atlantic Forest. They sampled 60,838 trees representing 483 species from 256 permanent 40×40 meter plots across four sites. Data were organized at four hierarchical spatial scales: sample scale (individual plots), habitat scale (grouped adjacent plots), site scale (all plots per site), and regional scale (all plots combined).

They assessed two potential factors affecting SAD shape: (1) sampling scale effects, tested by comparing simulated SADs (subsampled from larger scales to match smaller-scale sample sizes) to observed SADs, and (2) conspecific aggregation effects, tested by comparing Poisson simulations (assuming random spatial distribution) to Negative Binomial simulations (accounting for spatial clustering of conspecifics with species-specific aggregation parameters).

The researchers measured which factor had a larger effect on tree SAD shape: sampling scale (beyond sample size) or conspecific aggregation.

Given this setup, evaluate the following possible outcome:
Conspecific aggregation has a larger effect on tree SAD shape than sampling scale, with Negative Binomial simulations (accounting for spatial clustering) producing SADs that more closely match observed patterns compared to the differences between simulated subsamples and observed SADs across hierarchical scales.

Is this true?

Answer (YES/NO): YES